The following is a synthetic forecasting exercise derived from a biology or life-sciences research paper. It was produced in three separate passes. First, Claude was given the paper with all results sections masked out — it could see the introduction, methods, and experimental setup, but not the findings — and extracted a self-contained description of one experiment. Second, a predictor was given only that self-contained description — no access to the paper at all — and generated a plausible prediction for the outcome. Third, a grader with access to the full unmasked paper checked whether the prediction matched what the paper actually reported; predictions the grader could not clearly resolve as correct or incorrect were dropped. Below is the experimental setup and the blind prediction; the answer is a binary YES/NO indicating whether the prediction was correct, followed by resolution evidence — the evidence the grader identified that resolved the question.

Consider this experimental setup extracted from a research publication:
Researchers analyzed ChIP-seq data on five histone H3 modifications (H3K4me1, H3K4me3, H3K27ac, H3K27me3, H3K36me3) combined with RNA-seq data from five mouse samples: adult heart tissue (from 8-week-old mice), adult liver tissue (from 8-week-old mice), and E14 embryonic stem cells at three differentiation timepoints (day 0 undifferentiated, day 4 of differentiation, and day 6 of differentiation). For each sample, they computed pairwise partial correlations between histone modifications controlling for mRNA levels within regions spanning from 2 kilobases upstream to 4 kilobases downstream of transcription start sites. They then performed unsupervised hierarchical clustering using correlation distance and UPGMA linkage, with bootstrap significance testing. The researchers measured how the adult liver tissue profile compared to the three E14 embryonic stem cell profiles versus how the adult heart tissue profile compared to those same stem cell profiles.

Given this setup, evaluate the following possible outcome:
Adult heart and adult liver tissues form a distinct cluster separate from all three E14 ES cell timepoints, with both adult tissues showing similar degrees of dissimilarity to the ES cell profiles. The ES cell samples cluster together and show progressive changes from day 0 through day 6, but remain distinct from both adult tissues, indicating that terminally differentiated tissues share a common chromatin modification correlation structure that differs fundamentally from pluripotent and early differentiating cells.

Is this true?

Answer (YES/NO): NO